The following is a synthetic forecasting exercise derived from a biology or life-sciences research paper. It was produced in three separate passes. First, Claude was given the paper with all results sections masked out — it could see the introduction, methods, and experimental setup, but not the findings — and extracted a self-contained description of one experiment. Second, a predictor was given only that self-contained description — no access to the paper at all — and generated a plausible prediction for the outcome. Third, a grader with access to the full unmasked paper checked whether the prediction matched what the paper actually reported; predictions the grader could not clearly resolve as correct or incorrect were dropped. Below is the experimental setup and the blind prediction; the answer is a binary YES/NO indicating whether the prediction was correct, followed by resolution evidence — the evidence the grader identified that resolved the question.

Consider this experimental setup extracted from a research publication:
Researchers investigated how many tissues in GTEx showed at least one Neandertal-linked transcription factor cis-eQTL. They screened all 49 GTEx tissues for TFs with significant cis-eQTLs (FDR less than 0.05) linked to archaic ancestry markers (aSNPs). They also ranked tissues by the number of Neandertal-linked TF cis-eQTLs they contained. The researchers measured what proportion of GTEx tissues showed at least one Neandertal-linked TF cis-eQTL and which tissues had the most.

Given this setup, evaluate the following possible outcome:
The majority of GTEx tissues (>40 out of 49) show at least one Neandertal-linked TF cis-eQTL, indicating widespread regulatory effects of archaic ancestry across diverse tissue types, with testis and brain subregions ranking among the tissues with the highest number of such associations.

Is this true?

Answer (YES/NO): NO